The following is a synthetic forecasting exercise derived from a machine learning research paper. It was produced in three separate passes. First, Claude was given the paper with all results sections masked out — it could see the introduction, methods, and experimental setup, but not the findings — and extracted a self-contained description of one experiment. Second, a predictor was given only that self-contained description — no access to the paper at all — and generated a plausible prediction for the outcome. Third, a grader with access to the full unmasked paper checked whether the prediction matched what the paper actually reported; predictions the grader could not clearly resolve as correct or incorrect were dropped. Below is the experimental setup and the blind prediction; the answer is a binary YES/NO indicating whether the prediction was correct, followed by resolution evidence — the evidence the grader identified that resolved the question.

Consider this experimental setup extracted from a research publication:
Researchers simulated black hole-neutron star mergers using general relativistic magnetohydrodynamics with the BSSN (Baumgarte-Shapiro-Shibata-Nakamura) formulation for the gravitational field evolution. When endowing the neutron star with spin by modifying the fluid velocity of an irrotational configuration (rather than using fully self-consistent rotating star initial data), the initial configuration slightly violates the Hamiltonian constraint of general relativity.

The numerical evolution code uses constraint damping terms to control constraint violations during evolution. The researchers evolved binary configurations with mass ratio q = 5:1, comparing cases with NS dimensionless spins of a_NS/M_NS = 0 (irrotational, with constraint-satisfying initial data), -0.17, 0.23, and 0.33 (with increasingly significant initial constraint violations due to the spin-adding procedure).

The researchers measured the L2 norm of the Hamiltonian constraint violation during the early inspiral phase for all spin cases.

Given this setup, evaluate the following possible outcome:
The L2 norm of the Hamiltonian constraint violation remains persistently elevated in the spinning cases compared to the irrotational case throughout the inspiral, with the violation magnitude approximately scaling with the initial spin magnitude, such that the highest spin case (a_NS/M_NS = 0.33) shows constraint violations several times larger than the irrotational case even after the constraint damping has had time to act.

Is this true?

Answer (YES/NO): NO